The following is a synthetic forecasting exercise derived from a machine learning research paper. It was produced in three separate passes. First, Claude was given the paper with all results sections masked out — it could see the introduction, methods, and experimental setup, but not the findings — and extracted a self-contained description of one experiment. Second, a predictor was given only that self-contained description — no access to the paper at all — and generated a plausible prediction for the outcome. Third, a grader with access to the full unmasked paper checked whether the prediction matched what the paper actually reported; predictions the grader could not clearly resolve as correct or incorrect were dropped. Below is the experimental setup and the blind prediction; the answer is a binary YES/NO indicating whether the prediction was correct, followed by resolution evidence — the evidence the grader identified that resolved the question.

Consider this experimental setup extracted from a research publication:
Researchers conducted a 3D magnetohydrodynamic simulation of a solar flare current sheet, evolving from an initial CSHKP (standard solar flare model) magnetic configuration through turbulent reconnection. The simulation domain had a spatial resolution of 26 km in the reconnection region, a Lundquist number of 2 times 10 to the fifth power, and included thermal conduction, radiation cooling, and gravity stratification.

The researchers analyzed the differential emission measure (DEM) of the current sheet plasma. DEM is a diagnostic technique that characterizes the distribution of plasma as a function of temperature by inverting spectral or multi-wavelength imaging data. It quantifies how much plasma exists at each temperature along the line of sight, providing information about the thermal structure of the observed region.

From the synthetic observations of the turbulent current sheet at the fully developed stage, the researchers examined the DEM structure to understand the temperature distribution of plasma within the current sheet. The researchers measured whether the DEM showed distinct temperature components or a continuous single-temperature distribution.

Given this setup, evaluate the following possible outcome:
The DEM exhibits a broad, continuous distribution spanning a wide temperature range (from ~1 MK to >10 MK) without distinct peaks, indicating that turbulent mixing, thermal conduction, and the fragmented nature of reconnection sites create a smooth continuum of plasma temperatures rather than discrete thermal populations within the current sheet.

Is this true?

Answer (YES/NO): NO